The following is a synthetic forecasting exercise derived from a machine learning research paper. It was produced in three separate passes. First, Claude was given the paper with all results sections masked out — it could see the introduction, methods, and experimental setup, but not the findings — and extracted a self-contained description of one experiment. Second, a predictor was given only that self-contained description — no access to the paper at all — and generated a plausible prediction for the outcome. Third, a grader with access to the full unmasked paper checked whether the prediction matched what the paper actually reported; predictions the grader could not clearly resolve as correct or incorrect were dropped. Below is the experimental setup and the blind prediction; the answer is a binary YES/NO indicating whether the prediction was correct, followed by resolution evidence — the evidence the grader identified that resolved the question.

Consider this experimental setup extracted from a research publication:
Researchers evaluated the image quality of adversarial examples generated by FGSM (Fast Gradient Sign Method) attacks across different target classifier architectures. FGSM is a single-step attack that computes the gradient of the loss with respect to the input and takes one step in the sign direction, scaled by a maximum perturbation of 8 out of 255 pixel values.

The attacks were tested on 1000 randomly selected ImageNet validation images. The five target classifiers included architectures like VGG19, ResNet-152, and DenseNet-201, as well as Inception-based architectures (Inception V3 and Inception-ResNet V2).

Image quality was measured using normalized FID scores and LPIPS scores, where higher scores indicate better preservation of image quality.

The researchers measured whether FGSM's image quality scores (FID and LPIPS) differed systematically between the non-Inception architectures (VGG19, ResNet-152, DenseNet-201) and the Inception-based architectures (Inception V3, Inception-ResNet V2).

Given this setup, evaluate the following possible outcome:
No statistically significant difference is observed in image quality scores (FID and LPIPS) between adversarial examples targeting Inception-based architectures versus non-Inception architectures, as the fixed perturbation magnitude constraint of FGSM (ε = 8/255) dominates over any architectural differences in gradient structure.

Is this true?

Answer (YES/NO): NO